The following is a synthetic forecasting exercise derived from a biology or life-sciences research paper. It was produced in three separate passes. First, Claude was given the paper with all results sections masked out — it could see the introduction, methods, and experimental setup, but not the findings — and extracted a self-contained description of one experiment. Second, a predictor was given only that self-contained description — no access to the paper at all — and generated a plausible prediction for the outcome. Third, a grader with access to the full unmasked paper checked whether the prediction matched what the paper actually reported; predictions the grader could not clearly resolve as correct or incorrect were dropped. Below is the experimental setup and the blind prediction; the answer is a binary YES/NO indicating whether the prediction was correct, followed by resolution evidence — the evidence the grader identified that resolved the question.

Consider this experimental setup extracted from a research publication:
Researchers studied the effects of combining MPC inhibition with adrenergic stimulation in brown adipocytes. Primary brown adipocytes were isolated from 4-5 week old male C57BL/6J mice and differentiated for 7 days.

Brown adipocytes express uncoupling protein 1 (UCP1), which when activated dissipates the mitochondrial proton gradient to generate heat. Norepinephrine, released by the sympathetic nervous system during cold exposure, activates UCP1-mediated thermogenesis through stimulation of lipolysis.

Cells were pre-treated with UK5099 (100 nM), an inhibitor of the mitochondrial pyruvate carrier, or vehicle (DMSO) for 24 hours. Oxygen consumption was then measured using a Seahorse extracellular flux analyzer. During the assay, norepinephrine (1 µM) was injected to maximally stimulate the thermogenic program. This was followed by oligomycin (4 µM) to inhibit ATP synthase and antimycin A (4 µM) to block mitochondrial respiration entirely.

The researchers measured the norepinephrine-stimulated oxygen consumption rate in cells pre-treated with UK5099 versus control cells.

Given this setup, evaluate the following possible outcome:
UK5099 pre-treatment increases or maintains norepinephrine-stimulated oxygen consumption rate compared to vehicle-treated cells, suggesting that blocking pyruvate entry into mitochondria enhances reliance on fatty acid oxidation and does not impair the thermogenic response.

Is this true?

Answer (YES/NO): YES